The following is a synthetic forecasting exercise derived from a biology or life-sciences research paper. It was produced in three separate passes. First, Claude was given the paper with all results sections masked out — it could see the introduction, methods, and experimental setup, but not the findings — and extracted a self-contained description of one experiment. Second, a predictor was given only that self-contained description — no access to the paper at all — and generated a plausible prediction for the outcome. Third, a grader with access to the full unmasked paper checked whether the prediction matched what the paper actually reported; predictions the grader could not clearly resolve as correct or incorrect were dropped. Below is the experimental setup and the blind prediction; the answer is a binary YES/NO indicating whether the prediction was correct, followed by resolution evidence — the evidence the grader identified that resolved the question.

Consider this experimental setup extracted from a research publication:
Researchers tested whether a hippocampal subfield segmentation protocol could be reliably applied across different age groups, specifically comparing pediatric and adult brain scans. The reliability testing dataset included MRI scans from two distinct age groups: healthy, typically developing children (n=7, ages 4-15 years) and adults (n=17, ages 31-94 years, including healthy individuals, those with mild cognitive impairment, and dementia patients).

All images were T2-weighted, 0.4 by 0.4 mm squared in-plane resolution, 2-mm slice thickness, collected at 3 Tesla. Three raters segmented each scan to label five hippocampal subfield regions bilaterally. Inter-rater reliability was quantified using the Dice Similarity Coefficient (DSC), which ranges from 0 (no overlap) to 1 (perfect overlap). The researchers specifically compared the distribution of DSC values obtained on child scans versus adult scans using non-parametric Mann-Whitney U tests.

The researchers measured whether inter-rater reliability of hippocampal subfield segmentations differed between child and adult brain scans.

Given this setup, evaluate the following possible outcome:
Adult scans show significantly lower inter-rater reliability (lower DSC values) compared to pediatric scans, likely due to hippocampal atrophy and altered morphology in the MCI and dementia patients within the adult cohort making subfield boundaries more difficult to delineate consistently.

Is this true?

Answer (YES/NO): NO